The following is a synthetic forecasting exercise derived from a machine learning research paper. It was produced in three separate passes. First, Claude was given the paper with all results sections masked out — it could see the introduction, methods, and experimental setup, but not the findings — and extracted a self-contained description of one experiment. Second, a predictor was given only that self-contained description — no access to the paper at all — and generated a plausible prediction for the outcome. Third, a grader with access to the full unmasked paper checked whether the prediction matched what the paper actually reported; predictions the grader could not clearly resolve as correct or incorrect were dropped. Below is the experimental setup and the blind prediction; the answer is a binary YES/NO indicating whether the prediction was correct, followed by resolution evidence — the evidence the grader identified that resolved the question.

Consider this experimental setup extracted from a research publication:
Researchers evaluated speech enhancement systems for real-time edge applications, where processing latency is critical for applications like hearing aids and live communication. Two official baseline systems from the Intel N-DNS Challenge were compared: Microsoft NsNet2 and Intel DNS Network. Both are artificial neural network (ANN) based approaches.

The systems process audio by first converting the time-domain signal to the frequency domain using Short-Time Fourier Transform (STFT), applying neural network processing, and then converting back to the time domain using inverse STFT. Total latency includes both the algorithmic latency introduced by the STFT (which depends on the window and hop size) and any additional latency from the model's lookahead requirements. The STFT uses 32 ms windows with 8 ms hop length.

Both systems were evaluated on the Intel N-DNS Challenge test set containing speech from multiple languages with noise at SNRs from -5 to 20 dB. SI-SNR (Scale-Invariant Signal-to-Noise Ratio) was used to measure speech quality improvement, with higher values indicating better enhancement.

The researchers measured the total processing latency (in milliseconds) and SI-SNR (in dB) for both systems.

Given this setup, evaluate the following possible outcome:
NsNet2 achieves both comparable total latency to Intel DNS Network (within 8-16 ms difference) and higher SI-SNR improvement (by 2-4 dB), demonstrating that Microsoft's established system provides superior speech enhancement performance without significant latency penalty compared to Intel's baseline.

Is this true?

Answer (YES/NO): NO